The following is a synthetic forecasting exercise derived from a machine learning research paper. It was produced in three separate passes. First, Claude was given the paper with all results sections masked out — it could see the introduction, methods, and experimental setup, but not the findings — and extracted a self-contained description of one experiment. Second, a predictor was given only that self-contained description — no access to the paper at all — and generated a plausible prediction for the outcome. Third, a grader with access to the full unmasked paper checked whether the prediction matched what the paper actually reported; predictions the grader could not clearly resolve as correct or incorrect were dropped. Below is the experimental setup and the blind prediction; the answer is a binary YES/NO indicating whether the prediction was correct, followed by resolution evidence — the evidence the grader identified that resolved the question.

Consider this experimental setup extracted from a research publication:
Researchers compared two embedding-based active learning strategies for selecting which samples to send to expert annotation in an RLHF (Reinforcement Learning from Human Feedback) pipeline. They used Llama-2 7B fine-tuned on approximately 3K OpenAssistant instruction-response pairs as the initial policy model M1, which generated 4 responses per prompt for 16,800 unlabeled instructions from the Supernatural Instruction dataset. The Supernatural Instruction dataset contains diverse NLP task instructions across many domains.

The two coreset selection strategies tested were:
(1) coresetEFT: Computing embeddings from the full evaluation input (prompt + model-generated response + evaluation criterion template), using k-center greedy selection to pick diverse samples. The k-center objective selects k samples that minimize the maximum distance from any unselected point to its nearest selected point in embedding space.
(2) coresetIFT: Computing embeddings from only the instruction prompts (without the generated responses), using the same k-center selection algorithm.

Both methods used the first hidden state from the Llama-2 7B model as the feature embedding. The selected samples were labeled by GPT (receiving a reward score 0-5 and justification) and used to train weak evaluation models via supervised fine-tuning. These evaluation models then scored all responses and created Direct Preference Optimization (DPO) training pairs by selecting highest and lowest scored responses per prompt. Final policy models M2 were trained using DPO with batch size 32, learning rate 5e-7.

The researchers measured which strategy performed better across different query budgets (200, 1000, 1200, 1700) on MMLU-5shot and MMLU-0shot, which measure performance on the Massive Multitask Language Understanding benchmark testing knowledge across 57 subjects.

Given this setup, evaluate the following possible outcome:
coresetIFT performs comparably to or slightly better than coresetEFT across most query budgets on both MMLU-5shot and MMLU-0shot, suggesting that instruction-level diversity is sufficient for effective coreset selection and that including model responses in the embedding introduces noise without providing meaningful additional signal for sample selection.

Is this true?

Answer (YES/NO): NO